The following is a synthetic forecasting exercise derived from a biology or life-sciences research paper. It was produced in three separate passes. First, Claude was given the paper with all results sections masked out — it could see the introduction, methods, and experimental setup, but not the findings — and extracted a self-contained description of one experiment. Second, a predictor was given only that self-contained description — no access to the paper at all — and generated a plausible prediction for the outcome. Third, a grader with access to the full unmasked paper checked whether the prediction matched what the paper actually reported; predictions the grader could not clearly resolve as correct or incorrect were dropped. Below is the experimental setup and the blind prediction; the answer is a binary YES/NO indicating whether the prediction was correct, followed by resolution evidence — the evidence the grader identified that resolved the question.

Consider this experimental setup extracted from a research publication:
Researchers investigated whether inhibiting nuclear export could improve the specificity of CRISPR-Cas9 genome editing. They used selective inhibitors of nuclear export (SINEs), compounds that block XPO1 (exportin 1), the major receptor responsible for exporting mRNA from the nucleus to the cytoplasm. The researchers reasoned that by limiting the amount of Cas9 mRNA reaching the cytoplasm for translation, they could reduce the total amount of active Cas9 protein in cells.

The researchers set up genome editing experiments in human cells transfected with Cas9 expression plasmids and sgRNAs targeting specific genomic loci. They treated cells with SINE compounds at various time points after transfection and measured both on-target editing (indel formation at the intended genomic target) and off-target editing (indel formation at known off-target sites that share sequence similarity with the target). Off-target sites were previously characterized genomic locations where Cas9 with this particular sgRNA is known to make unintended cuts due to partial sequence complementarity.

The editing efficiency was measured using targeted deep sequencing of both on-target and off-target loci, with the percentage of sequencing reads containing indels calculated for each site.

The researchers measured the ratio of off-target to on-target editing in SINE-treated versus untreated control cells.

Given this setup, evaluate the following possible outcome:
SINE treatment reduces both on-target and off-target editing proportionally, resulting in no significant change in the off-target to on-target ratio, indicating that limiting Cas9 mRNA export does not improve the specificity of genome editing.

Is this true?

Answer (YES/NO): NO